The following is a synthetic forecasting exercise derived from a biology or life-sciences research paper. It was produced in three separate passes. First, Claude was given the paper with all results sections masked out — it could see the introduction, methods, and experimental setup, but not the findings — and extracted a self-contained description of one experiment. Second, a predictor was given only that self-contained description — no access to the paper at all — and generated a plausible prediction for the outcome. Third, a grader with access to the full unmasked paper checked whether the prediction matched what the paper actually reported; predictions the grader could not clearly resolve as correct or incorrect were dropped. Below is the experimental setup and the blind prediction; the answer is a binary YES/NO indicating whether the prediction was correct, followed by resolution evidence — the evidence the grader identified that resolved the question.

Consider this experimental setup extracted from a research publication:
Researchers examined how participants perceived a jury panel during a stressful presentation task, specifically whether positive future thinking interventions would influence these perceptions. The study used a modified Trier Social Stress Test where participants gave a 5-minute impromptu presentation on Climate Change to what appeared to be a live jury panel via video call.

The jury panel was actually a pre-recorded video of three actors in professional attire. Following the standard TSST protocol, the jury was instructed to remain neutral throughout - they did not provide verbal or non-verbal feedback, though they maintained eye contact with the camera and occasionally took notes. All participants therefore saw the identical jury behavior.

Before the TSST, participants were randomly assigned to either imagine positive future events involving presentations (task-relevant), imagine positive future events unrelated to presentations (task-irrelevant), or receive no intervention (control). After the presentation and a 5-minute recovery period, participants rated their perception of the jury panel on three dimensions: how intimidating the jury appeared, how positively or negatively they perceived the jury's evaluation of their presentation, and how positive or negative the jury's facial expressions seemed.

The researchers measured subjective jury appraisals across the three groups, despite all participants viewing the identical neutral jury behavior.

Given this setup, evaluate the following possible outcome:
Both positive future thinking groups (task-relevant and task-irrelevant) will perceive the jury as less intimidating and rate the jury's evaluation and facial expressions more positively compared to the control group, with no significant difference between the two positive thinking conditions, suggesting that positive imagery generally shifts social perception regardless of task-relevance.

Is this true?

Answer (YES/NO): NO